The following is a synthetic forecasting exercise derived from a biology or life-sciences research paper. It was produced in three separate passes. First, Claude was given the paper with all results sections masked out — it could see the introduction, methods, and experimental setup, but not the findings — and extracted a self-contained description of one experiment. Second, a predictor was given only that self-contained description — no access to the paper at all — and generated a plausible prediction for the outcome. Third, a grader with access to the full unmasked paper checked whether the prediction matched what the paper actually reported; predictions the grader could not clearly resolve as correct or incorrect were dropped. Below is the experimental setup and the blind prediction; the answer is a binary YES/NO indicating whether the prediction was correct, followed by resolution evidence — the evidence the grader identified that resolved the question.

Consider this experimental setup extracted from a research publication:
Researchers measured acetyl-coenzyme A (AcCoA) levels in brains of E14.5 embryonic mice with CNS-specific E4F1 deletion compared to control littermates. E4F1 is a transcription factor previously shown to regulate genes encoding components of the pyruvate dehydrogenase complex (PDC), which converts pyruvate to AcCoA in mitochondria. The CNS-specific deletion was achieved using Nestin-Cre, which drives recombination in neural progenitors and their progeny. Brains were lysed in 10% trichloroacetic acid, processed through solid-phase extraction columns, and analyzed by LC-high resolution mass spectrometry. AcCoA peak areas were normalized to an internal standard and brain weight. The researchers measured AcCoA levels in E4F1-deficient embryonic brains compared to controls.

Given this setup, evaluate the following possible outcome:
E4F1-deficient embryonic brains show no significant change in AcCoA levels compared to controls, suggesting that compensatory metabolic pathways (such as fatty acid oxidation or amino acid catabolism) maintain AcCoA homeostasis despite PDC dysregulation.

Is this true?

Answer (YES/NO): NO